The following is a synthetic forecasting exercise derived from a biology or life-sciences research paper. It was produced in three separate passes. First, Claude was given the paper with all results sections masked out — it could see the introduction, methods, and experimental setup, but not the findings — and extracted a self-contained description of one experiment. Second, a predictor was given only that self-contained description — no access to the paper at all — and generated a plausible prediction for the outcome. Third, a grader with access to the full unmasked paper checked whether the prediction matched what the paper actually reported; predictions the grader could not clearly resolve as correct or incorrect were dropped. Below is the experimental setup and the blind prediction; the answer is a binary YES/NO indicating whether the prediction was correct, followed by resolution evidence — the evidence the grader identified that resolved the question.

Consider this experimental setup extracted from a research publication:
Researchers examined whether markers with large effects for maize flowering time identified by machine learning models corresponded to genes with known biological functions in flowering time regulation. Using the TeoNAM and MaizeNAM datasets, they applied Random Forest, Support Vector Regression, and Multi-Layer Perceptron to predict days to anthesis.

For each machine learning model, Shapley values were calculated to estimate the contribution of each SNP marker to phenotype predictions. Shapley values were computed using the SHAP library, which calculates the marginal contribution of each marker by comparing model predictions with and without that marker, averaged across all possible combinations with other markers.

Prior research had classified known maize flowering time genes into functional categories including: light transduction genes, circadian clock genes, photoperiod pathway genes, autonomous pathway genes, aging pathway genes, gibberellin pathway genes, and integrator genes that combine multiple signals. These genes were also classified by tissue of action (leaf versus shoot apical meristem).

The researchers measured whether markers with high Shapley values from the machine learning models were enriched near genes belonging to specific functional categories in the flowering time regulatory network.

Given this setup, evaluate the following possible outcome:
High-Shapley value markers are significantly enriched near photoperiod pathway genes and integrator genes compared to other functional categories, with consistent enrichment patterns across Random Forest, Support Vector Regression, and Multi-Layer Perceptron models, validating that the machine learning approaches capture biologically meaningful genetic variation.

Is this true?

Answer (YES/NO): NO